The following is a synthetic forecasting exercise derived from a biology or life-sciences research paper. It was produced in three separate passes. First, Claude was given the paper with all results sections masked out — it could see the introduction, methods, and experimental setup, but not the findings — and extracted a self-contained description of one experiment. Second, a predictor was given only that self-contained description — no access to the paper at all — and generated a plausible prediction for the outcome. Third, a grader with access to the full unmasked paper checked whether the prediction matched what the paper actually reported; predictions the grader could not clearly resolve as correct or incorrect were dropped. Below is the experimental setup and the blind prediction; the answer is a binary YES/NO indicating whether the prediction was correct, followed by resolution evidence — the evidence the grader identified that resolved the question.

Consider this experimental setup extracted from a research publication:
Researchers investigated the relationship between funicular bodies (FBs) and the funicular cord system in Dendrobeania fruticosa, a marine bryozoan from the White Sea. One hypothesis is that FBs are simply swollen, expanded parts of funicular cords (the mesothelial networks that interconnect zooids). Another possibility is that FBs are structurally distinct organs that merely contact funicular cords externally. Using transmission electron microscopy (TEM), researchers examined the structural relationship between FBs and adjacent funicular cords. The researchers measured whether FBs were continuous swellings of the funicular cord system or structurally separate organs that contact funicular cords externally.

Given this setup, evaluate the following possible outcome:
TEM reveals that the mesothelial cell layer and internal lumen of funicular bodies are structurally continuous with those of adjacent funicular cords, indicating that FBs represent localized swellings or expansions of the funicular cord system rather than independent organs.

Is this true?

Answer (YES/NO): NO